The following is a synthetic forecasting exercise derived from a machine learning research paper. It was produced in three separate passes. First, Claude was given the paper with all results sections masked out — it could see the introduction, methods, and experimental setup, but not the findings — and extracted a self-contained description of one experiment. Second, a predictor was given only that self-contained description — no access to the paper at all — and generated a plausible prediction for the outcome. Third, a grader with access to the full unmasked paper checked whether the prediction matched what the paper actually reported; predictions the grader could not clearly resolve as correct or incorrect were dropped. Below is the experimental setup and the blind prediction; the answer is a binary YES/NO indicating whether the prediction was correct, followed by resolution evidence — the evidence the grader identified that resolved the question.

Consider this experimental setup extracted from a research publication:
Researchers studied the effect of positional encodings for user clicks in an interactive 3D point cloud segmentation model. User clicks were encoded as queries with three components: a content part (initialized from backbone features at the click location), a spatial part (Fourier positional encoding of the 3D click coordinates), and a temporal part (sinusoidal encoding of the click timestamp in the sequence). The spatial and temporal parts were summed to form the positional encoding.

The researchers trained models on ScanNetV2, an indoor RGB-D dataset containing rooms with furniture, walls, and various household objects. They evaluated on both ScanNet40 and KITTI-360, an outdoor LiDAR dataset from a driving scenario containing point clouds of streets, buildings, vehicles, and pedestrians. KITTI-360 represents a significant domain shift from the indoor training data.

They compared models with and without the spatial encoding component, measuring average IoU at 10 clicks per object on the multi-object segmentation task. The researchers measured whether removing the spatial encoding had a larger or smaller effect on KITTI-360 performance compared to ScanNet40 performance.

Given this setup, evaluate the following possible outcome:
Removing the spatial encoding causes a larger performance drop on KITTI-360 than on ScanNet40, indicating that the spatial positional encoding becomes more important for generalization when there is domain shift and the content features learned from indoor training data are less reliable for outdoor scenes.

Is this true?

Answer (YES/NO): YES